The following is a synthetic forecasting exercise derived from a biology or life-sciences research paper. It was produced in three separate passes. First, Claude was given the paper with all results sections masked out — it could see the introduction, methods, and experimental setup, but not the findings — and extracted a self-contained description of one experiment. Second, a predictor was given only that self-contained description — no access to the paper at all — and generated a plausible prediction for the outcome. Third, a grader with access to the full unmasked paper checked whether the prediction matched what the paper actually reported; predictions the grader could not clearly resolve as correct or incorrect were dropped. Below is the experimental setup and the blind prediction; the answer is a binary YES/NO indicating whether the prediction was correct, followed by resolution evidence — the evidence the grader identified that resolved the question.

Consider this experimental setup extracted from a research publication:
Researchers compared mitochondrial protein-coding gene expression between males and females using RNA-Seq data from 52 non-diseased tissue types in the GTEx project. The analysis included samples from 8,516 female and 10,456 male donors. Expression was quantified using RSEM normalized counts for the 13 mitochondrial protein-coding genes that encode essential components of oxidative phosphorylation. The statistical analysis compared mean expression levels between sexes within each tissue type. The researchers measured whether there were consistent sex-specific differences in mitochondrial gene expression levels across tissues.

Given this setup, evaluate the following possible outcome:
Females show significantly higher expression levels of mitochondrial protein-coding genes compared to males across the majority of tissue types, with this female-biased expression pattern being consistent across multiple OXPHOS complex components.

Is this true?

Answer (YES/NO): NO